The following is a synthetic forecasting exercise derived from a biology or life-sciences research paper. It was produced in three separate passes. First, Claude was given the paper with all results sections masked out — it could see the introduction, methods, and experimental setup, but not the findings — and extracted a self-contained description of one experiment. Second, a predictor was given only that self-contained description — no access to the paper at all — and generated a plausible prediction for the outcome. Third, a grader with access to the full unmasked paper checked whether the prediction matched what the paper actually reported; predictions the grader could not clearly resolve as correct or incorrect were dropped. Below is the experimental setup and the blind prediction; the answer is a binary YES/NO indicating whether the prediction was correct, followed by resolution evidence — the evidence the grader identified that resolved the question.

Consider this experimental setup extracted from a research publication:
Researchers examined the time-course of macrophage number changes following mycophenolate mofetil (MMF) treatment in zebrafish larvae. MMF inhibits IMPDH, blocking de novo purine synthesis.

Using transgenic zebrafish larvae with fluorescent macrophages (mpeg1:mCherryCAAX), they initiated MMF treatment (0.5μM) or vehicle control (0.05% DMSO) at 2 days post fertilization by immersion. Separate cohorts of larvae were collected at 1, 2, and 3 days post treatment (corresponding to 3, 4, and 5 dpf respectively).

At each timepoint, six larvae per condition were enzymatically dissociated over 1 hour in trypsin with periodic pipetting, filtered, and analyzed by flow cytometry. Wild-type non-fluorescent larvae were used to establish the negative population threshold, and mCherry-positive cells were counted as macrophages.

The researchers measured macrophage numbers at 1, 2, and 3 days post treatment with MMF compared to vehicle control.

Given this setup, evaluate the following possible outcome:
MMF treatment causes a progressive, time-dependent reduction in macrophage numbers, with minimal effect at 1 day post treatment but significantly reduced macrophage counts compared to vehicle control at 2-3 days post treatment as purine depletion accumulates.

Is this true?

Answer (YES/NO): NO